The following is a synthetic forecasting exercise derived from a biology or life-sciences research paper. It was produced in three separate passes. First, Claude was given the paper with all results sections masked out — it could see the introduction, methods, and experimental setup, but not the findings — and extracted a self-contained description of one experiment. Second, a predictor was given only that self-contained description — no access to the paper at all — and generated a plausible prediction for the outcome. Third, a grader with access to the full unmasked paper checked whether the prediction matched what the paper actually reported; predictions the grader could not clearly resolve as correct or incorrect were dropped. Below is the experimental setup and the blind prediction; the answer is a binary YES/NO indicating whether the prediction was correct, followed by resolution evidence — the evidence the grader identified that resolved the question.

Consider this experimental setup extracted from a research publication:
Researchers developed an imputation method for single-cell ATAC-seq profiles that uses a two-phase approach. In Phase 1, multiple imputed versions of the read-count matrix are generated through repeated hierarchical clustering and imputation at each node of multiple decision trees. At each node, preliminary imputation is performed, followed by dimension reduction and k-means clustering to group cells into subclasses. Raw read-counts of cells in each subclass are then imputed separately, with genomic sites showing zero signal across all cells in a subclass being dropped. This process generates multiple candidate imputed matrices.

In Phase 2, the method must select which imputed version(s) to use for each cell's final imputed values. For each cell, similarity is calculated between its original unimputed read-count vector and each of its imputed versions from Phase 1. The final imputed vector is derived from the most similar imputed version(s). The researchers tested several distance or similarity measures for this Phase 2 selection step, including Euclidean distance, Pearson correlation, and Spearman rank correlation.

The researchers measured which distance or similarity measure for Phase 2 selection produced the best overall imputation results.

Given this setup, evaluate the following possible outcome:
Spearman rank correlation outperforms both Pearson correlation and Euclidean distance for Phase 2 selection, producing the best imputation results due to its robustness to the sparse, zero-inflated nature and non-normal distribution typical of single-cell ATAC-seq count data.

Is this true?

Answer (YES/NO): NO